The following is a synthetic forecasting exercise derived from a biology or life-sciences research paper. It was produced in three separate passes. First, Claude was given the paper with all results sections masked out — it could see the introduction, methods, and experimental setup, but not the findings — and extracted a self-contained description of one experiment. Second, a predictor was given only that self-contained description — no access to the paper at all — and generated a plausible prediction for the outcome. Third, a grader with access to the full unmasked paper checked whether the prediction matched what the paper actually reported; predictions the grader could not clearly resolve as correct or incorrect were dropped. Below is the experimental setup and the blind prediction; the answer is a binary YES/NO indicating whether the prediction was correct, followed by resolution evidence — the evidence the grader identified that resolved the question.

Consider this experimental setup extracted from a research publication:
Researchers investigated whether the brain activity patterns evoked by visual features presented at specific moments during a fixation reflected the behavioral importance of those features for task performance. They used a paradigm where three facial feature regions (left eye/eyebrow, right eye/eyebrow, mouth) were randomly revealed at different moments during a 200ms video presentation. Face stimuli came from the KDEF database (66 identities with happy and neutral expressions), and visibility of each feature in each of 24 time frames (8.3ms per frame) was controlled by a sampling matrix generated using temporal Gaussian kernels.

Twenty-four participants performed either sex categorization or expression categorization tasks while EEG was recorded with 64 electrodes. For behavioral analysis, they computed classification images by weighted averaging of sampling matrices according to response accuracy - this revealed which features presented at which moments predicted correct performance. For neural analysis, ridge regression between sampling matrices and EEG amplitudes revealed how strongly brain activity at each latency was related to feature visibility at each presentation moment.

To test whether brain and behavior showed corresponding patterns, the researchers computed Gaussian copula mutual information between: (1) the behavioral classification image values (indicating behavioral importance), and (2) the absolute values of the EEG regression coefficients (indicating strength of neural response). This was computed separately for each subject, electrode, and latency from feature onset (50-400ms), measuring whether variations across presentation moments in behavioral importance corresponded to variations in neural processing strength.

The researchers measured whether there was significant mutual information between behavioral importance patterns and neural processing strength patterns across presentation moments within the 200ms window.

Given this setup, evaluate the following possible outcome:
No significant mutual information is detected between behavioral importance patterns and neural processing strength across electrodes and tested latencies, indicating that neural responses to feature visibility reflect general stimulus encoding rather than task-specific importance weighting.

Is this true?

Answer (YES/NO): NO